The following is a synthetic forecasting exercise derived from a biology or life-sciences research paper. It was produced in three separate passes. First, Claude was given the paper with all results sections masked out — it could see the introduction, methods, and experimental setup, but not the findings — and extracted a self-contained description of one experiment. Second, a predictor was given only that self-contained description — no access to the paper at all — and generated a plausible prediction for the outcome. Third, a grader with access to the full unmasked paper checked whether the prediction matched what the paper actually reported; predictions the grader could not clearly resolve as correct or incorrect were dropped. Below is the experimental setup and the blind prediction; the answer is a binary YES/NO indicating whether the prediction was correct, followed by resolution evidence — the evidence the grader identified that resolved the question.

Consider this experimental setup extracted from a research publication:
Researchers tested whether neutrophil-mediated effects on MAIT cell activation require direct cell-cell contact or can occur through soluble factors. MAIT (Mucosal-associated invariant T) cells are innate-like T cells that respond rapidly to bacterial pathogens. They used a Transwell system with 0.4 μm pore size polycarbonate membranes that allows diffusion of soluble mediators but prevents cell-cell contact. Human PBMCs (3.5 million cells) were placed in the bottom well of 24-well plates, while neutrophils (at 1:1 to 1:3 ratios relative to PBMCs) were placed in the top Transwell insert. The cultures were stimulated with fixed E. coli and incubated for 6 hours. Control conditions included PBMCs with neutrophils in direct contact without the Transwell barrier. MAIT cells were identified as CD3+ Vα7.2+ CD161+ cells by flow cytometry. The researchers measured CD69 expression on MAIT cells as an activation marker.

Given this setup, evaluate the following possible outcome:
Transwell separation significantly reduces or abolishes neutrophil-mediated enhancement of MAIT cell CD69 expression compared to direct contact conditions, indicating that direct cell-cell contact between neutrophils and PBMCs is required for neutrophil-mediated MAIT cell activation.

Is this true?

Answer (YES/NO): NO